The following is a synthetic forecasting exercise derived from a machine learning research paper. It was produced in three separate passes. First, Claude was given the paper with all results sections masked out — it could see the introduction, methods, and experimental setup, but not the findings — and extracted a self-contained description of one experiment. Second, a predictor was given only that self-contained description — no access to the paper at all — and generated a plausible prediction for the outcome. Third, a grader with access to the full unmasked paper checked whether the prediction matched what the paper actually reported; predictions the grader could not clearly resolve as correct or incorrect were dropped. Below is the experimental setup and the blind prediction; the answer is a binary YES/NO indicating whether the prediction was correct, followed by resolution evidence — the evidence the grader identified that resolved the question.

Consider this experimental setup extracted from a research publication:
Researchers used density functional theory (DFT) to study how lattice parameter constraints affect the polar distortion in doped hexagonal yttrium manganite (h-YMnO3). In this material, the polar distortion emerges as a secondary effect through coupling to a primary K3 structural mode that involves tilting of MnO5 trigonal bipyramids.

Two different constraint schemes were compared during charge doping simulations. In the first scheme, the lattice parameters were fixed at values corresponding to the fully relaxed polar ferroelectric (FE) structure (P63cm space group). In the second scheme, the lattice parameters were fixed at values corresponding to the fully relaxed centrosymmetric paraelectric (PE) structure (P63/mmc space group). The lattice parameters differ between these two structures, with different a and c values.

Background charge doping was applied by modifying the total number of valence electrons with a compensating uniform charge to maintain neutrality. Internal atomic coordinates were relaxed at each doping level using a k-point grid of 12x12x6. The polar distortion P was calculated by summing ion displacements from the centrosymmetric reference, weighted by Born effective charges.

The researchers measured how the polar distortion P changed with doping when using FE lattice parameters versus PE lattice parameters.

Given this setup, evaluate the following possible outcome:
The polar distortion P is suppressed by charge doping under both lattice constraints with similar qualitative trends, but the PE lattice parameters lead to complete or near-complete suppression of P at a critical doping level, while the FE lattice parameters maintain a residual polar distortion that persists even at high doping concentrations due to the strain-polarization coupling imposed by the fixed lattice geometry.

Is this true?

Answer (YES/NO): NO